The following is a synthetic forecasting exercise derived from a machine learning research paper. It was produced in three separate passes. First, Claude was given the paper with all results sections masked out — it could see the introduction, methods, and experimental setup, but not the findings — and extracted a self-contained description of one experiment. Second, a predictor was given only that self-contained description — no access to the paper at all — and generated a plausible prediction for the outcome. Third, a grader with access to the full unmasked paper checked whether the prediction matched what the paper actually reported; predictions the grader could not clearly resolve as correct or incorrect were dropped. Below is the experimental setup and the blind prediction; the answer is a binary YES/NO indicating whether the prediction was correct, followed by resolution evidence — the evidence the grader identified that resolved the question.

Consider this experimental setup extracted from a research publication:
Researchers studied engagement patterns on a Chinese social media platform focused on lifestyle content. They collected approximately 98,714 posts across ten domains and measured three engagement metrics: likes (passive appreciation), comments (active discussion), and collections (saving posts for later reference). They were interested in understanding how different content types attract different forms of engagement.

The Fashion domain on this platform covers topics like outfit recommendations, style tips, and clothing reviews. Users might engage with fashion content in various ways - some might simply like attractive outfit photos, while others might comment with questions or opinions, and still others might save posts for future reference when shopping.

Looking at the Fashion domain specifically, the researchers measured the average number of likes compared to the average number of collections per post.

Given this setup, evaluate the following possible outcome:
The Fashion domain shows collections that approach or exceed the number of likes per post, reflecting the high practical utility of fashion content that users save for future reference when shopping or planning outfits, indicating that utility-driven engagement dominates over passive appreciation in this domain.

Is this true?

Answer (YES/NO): NO